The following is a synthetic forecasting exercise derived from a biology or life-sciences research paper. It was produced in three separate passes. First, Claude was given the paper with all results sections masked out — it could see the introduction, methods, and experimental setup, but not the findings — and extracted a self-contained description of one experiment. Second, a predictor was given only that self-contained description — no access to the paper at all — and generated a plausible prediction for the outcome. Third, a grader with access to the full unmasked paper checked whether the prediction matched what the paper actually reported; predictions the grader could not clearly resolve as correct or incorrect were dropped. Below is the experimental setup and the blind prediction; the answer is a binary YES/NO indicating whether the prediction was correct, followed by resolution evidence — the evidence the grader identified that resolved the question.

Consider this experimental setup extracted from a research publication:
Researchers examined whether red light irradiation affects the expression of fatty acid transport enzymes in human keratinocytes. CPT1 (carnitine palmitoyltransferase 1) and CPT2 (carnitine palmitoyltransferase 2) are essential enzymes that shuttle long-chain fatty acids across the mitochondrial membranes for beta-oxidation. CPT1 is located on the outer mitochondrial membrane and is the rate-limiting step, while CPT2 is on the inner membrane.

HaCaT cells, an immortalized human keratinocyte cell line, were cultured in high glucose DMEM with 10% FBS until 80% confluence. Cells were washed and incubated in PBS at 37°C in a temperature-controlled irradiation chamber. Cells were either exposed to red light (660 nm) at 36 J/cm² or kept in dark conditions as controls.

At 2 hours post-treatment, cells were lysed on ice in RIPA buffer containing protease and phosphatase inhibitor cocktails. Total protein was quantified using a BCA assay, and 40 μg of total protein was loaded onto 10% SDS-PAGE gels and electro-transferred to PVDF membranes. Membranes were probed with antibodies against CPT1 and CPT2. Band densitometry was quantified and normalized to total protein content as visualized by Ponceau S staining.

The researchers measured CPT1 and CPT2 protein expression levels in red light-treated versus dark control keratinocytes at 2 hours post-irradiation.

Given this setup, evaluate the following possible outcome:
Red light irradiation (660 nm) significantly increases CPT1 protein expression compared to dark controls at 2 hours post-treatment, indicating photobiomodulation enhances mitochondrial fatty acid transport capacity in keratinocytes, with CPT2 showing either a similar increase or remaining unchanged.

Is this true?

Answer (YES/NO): NO